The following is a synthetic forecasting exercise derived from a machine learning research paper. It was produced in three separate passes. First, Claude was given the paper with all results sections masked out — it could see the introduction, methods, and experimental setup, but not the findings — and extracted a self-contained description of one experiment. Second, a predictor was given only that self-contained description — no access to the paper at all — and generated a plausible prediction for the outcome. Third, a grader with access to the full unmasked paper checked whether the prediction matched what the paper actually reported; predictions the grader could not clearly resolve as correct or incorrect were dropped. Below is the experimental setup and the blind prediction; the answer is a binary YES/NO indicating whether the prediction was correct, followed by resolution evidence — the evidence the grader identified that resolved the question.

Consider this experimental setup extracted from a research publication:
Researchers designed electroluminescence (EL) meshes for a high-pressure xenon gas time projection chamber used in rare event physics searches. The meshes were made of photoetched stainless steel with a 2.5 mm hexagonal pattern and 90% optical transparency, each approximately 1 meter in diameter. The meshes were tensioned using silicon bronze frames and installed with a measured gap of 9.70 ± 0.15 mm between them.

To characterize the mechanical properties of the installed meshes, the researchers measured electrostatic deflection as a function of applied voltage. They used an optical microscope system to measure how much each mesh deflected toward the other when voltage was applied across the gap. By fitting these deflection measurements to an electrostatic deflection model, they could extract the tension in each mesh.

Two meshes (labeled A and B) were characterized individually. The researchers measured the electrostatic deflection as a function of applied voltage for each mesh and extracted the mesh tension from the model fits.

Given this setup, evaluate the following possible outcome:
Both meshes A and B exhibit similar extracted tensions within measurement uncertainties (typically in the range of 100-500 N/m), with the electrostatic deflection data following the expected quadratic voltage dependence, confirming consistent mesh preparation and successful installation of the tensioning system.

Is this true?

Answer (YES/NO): NO